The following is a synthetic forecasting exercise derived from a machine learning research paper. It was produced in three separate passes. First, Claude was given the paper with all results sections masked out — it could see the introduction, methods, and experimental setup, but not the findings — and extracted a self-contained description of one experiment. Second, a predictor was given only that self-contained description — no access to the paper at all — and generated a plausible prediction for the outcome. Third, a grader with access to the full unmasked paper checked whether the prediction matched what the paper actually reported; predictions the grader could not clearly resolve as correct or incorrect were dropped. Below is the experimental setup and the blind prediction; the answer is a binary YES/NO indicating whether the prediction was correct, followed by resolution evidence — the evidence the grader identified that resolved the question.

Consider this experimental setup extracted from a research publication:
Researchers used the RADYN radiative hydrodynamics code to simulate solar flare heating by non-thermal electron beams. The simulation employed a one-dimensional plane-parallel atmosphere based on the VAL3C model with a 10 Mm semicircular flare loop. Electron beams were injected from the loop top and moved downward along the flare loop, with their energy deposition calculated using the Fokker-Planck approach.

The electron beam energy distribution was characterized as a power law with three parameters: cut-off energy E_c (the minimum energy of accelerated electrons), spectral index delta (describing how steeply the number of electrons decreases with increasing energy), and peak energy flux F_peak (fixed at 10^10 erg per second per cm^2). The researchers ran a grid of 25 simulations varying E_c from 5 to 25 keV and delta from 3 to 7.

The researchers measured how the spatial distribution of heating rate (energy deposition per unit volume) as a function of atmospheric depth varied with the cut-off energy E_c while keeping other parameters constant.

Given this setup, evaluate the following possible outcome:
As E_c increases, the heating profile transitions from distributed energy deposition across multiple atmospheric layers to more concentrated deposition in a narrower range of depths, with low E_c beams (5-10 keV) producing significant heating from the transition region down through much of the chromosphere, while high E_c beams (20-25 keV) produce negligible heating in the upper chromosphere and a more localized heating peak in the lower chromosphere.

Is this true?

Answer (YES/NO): NO